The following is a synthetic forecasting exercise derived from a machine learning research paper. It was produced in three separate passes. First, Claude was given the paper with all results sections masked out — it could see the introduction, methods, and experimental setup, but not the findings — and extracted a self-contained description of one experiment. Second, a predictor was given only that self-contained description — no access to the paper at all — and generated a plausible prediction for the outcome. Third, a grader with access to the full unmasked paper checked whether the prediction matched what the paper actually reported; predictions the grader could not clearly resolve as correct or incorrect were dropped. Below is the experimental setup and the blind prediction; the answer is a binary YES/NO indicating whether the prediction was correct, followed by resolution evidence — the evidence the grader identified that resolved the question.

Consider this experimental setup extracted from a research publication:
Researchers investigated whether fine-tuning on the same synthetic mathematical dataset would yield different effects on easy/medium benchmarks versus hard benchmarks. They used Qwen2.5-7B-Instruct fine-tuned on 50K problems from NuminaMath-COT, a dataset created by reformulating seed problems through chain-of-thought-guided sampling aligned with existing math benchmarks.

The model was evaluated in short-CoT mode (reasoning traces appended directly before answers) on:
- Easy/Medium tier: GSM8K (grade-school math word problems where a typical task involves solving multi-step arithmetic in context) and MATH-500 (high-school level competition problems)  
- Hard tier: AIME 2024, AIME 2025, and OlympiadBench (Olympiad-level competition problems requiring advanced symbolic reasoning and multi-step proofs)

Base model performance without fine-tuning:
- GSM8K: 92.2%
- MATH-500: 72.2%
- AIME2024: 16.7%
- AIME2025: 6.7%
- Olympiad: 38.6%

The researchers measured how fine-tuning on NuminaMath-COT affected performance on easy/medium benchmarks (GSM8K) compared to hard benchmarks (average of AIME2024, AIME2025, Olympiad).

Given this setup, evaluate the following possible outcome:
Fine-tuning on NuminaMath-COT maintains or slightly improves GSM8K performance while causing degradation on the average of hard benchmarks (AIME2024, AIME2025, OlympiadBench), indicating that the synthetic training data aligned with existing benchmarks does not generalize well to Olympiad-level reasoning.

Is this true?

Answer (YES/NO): NO